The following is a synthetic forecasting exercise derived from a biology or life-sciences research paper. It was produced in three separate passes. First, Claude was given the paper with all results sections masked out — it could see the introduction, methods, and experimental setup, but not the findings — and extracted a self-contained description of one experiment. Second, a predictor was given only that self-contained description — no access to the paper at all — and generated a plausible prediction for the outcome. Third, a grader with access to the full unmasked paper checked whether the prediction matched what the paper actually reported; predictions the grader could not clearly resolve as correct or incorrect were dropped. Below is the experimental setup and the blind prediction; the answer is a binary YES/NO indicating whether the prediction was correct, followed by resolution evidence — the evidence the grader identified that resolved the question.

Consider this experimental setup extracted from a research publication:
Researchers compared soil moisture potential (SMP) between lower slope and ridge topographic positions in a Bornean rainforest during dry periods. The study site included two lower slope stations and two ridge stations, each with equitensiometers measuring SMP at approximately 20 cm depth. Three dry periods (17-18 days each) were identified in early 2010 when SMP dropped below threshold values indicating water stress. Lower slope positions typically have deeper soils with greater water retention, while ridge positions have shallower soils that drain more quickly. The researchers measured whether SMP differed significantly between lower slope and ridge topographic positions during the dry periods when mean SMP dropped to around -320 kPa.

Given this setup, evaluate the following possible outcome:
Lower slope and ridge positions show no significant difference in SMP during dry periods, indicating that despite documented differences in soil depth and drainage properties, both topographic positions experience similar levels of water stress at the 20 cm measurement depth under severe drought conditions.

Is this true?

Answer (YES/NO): YES